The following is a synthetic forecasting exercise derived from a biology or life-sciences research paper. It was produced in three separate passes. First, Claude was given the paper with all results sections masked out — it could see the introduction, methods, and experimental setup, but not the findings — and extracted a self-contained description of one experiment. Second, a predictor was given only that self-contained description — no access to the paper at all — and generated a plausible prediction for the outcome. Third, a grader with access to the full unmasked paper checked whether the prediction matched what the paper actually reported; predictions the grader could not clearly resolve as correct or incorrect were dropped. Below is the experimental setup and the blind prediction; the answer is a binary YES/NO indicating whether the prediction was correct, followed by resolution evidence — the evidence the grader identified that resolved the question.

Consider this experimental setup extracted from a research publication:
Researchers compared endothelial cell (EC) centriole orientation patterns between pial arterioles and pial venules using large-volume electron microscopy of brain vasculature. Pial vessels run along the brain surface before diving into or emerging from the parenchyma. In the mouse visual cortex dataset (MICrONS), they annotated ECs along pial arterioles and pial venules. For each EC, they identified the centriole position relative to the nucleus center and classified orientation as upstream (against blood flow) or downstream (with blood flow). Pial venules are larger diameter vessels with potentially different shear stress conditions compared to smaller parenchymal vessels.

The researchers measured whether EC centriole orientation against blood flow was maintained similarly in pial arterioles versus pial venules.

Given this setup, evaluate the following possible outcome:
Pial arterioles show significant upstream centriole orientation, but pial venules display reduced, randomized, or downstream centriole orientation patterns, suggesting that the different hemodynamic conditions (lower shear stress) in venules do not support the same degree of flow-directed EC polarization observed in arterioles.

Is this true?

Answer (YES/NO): YES